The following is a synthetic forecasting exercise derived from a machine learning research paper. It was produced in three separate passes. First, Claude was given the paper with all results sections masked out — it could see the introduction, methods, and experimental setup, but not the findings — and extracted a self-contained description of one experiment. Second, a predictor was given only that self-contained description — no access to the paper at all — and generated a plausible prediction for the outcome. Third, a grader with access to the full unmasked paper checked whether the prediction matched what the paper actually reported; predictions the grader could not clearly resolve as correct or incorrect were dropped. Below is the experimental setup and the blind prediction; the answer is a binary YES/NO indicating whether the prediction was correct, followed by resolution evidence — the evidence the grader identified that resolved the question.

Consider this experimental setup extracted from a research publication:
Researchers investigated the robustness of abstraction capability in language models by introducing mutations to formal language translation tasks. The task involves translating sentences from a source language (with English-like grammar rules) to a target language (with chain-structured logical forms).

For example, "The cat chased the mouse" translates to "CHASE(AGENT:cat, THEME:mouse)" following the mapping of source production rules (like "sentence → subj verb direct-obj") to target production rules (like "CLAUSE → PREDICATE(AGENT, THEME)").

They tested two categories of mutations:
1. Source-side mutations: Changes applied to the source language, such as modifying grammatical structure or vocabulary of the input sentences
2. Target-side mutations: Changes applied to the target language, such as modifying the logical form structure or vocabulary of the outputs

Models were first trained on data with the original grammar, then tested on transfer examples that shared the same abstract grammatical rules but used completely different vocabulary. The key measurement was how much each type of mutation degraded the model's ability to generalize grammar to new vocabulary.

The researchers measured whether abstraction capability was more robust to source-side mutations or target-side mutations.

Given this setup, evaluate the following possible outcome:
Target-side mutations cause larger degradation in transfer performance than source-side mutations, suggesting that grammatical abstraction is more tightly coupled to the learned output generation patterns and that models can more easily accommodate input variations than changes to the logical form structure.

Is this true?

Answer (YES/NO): YES